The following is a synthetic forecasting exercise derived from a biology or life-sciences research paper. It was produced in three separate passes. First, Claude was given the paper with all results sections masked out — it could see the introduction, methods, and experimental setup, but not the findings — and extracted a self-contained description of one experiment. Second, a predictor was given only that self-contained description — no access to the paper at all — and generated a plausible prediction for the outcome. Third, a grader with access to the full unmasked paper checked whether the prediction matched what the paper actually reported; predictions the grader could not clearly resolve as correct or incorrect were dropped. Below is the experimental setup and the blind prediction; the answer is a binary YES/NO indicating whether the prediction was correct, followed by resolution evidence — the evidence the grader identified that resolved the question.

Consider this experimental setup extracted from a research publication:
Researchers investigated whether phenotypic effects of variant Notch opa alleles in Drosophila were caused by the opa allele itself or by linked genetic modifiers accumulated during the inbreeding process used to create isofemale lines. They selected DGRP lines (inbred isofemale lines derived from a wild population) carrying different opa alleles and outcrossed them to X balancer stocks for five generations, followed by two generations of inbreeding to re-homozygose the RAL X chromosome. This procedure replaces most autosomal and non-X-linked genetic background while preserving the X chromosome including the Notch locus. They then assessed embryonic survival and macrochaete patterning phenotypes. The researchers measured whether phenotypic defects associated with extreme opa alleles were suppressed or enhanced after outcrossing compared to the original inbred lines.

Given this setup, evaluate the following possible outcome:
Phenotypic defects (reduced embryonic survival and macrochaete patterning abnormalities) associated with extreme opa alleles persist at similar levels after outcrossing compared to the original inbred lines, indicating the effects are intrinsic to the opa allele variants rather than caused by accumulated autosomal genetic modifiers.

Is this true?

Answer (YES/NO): NO